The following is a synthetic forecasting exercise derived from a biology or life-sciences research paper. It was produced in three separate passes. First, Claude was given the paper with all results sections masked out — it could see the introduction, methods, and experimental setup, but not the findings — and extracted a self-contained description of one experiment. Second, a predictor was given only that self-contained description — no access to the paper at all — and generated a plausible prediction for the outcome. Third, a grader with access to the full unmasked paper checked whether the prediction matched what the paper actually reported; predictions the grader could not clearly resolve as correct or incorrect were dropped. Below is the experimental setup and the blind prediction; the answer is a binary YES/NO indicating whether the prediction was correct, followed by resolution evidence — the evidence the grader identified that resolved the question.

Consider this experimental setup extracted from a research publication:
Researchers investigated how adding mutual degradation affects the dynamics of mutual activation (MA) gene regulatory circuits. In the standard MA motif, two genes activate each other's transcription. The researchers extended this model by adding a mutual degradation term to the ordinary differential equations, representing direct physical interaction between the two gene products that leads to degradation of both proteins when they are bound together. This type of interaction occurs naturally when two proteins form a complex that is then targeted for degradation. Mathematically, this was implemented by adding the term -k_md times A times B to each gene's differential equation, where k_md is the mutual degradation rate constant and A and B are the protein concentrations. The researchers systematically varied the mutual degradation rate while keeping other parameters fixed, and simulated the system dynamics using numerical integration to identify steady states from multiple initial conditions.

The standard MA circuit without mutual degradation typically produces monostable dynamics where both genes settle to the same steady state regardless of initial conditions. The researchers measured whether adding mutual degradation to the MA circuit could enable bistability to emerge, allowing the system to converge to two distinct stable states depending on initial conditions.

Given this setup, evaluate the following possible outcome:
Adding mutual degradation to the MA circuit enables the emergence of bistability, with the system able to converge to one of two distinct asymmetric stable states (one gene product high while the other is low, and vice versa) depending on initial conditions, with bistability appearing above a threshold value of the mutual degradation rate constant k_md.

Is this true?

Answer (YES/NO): NO